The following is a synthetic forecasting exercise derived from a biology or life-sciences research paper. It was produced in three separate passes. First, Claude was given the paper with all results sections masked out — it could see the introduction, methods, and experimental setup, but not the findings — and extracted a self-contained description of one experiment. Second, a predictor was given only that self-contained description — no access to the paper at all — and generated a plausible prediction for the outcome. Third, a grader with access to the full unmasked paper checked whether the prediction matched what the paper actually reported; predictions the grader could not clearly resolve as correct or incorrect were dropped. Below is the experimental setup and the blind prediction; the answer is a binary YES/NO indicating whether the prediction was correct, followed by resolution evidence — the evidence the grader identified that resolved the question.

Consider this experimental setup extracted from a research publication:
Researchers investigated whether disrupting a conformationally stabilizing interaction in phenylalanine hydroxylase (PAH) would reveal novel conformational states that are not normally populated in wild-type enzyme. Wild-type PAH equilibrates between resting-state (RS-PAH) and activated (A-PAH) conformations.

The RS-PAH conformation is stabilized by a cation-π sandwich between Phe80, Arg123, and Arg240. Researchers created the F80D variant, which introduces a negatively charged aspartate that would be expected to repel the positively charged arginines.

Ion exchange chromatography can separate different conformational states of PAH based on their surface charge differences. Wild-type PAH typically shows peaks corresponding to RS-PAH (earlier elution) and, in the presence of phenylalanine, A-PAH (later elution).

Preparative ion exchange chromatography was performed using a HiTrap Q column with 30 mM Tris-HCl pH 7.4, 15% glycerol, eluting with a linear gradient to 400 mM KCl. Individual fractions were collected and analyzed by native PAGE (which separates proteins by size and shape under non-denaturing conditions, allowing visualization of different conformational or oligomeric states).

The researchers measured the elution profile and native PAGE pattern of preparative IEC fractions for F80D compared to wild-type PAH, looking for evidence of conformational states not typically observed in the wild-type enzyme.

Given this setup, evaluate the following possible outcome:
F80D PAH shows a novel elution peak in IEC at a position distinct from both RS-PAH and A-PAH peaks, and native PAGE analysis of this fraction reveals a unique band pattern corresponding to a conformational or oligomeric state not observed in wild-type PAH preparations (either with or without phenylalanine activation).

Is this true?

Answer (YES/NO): NO